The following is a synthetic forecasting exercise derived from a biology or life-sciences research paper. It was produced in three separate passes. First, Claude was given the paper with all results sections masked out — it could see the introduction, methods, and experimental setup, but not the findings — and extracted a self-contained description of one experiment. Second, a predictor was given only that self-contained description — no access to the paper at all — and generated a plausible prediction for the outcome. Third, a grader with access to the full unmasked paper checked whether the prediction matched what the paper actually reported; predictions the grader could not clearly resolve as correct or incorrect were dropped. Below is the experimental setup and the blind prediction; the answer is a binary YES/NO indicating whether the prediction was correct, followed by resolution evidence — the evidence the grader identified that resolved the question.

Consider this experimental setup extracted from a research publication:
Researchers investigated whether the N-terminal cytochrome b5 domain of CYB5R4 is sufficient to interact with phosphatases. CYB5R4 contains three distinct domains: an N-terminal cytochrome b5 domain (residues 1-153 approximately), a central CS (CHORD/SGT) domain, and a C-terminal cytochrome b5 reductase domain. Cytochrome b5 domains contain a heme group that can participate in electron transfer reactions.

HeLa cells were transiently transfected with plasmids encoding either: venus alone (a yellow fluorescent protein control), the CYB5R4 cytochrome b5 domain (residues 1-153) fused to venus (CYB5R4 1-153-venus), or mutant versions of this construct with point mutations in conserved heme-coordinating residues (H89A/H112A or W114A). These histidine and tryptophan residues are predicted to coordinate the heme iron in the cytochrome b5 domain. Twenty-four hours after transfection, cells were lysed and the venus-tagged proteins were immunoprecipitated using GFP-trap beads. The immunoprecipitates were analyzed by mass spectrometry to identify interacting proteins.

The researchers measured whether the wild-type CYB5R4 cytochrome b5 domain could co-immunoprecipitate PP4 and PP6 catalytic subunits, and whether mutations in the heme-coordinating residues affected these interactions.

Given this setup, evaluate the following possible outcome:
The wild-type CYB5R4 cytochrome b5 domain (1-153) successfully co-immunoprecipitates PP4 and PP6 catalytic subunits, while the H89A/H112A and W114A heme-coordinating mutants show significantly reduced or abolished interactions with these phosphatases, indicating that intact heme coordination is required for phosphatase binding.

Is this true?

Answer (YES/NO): YES